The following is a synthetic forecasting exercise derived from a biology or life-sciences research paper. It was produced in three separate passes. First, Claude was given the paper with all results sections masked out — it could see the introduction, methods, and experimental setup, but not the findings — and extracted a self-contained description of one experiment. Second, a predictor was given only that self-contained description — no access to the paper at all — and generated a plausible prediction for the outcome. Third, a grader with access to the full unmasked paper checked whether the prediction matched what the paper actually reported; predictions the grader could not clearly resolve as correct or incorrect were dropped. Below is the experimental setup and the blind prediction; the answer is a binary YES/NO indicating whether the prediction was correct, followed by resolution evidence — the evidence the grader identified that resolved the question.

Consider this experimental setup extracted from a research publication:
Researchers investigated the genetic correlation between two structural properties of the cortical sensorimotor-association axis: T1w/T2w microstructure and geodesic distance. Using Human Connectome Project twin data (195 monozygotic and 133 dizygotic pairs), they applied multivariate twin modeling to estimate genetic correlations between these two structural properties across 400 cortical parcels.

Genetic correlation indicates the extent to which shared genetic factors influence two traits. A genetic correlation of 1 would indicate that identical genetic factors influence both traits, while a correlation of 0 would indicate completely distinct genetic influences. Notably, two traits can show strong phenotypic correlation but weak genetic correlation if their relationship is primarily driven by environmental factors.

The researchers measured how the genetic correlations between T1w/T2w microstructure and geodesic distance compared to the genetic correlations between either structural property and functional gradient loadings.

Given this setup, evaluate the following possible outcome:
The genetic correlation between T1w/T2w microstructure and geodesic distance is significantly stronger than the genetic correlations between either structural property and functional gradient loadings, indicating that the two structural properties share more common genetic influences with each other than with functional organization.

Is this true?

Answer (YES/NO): NO